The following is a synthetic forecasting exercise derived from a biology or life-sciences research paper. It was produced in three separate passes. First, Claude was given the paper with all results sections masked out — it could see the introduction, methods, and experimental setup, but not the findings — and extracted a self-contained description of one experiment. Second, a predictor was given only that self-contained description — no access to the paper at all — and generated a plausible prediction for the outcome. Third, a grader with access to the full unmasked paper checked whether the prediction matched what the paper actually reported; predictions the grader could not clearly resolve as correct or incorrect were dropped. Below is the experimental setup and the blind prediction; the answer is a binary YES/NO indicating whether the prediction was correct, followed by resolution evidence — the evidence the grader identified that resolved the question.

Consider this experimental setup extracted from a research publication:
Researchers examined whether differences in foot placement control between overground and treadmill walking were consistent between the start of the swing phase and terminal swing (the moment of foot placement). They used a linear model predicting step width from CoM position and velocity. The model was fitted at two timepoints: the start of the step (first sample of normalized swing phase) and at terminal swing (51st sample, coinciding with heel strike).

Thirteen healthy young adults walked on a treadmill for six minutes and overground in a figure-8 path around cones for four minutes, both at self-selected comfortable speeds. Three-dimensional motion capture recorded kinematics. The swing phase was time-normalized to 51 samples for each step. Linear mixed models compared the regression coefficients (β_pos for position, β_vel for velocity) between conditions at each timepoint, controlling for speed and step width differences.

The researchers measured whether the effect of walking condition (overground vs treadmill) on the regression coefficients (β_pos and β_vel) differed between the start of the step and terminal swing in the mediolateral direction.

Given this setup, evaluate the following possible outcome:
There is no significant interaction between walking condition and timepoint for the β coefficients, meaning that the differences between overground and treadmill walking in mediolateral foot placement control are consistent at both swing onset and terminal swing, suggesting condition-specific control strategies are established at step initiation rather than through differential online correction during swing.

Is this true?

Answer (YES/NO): NO